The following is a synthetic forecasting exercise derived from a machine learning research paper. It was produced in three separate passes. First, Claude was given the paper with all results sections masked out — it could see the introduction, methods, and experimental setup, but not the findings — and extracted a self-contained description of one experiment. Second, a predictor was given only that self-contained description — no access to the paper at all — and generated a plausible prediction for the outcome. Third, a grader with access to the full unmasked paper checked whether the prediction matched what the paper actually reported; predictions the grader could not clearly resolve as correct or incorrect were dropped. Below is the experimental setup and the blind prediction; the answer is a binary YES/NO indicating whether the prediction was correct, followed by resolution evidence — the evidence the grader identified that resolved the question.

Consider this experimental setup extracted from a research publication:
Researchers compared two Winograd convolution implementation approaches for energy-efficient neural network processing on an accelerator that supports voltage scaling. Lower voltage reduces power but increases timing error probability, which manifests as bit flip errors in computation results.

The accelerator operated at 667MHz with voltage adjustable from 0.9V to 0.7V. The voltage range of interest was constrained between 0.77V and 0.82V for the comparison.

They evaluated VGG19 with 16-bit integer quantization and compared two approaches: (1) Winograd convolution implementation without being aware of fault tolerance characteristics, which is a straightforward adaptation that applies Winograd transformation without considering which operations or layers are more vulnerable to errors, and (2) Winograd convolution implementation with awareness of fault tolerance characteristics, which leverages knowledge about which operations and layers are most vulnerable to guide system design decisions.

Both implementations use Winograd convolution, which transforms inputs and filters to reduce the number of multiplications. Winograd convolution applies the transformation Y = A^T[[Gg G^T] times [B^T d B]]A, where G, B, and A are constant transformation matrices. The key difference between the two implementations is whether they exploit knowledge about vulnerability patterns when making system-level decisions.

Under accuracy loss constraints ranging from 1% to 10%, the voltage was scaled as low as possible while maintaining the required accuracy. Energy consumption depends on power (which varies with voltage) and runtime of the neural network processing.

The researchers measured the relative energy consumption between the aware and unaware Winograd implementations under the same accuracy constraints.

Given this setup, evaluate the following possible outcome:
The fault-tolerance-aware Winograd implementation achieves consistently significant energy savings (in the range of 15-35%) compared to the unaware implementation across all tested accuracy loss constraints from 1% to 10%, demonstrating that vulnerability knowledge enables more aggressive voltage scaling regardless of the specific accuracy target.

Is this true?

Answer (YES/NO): NO